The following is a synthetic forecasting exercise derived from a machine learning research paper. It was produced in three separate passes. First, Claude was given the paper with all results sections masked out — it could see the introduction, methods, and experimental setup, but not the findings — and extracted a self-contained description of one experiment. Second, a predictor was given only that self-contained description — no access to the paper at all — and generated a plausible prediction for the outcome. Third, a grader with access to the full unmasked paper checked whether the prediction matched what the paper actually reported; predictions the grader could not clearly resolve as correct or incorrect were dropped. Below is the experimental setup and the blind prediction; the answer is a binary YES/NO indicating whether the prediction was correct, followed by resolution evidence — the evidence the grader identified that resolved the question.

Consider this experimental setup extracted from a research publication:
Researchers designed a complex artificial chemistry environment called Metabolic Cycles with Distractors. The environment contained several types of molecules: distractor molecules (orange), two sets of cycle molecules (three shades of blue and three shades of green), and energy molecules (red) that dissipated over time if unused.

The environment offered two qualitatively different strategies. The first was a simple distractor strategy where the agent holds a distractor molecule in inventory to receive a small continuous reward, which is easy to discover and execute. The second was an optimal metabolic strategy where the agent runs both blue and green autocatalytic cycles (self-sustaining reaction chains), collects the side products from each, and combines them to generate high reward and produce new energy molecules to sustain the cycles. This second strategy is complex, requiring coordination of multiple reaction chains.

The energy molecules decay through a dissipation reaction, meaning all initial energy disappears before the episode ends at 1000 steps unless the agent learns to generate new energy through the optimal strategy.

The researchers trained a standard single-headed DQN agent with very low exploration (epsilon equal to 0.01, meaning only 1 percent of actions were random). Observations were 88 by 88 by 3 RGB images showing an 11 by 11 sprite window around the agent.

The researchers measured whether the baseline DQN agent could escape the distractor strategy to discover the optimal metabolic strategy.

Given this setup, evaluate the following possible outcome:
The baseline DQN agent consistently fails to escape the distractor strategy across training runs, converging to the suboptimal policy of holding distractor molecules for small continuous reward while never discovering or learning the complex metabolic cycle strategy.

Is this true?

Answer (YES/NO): YES